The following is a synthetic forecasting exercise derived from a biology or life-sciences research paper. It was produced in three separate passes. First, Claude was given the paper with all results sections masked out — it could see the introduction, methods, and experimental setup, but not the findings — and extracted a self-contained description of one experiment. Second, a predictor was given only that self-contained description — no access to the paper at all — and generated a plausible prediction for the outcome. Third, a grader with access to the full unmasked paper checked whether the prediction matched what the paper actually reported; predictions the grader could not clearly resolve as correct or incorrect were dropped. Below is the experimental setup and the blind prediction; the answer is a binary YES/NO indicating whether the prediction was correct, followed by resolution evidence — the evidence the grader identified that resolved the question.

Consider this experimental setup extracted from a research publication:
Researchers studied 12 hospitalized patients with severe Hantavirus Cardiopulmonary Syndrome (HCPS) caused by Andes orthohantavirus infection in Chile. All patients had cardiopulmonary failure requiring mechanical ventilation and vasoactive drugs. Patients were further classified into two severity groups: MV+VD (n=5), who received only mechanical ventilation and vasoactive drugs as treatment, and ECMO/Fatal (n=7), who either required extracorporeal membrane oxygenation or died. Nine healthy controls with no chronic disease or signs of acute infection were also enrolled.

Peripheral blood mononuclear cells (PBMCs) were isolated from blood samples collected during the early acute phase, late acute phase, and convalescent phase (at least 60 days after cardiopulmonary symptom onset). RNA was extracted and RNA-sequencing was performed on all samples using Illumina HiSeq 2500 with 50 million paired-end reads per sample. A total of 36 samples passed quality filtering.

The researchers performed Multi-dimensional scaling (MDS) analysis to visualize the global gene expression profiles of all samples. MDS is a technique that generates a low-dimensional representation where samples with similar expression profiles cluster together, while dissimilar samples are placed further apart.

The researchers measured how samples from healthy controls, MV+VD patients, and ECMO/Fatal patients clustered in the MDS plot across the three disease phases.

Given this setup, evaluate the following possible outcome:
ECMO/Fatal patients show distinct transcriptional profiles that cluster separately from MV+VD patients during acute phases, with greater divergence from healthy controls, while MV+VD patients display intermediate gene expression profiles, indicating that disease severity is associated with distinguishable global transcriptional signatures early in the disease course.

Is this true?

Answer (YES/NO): NO